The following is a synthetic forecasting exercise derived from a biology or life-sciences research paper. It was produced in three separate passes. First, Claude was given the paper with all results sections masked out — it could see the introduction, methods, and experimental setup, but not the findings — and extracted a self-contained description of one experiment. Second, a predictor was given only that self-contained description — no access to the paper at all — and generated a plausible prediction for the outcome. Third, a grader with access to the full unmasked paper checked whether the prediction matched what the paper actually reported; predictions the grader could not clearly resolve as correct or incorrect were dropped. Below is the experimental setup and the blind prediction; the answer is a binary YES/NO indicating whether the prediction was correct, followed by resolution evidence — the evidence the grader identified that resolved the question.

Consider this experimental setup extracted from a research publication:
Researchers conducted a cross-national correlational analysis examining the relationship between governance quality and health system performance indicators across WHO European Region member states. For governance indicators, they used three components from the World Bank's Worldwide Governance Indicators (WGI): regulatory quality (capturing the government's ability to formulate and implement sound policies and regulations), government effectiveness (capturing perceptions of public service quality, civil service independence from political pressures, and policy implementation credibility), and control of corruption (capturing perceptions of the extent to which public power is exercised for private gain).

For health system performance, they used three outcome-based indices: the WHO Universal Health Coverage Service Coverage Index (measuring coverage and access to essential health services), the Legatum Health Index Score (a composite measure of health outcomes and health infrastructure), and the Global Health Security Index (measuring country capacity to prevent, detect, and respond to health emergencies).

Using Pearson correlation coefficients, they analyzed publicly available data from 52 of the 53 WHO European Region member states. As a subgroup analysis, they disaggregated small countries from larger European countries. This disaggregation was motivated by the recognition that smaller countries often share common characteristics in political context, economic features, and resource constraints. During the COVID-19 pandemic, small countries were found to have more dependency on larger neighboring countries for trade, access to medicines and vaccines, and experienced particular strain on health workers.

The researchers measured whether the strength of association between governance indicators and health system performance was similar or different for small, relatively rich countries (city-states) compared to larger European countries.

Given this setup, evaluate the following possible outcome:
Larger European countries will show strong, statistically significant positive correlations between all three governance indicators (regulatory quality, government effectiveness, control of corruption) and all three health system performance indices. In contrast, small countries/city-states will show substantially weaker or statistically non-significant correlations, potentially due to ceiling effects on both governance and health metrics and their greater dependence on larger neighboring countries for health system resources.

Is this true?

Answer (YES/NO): NO